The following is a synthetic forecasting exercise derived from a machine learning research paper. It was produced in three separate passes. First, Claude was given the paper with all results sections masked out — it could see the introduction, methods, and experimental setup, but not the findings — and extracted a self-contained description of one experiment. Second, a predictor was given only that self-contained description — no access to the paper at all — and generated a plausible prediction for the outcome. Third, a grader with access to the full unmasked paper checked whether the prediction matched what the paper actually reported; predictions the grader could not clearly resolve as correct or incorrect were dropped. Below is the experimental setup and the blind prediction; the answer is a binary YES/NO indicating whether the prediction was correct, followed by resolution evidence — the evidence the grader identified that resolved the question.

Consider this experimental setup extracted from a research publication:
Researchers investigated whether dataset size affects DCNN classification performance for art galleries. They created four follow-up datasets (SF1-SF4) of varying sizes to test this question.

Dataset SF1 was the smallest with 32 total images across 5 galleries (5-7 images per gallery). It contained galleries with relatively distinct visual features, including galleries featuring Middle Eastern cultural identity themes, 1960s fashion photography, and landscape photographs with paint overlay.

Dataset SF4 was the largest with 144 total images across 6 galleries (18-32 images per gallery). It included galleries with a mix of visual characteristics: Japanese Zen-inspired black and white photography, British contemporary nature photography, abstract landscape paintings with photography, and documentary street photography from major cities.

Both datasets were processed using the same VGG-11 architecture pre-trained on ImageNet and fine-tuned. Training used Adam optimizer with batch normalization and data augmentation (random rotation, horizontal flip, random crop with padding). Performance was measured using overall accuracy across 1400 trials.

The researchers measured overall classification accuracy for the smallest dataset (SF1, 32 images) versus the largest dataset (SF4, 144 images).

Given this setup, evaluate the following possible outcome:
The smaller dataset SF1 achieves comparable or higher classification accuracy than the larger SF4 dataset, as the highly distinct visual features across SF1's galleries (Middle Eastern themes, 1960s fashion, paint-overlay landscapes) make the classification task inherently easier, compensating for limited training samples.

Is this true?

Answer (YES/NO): YES